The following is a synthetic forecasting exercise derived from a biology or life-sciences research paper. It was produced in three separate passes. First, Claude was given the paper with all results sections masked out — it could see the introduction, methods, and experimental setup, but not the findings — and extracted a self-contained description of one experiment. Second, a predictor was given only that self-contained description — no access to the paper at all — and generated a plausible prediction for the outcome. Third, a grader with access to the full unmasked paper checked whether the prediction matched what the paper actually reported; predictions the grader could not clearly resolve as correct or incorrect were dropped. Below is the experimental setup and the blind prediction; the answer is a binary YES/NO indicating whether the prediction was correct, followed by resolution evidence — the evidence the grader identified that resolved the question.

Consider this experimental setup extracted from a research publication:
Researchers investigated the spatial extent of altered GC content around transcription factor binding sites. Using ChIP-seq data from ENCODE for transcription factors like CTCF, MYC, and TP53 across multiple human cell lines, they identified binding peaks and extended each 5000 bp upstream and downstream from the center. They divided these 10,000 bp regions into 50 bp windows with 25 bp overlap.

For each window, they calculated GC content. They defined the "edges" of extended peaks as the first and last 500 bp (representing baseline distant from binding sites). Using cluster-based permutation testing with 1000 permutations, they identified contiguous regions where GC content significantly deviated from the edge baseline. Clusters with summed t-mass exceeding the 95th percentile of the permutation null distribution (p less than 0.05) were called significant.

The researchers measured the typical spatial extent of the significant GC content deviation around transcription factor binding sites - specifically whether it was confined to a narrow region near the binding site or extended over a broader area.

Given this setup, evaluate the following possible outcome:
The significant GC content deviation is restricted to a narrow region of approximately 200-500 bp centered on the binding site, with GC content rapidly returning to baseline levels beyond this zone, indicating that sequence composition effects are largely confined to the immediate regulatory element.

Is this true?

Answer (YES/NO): NO